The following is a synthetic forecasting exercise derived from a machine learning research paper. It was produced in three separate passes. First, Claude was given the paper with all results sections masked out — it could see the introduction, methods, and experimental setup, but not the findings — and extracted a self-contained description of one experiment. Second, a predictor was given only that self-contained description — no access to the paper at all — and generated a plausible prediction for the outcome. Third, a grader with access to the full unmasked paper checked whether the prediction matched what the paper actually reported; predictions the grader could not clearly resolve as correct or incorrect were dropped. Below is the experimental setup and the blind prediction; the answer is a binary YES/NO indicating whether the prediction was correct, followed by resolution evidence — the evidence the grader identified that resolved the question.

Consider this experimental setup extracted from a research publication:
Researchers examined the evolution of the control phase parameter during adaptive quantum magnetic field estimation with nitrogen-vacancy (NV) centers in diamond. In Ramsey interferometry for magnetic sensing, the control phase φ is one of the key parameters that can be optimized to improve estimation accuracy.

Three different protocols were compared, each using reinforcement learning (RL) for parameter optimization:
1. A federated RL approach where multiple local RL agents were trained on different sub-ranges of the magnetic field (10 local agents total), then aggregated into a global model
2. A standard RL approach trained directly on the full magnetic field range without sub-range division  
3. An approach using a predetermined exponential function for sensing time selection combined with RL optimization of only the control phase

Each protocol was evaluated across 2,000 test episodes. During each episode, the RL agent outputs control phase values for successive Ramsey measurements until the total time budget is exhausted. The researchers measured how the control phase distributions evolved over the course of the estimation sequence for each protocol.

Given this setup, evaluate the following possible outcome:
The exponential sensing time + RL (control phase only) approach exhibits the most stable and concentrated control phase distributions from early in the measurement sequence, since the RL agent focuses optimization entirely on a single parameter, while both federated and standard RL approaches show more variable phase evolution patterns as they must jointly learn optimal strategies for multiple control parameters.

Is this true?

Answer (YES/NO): NO